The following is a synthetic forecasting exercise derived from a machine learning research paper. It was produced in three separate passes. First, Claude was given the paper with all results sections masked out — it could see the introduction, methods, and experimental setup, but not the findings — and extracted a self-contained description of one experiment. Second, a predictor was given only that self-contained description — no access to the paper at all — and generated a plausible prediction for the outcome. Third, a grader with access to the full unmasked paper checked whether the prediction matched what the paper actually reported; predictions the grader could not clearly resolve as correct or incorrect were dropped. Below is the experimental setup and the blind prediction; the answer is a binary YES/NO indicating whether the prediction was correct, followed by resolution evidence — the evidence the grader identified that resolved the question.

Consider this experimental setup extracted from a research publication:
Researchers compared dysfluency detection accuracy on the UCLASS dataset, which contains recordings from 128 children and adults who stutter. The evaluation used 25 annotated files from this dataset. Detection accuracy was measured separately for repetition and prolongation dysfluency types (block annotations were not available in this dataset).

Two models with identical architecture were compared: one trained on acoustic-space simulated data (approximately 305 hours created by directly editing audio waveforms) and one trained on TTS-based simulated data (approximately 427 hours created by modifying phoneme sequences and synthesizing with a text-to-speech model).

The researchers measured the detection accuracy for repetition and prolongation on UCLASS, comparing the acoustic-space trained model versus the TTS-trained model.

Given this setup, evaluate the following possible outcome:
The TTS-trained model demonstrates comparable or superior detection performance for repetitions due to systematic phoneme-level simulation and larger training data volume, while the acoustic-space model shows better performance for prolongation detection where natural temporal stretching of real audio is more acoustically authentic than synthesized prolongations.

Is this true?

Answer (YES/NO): NO